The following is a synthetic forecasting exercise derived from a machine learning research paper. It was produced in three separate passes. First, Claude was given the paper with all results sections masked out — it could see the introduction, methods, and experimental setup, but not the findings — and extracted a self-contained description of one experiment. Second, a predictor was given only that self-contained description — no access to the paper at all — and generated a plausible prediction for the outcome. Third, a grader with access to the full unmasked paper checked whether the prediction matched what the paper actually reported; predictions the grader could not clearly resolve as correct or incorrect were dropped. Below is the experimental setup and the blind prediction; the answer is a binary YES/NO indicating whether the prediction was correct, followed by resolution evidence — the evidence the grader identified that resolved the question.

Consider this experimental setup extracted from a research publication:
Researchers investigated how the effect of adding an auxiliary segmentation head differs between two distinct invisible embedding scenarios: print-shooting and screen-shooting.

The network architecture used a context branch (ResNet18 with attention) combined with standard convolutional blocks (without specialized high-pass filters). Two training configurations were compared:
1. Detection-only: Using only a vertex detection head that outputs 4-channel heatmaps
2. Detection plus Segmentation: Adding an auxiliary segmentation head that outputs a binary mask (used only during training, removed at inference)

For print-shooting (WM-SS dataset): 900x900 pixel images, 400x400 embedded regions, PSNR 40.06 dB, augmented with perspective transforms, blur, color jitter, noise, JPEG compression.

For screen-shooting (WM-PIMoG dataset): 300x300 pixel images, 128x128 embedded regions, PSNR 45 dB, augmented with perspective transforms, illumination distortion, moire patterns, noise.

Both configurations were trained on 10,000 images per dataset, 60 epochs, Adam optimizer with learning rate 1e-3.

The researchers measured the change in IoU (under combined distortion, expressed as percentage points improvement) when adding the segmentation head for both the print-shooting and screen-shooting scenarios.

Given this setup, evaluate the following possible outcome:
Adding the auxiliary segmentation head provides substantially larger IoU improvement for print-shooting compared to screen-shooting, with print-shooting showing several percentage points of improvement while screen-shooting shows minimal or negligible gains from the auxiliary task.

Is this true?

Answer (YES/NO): NO